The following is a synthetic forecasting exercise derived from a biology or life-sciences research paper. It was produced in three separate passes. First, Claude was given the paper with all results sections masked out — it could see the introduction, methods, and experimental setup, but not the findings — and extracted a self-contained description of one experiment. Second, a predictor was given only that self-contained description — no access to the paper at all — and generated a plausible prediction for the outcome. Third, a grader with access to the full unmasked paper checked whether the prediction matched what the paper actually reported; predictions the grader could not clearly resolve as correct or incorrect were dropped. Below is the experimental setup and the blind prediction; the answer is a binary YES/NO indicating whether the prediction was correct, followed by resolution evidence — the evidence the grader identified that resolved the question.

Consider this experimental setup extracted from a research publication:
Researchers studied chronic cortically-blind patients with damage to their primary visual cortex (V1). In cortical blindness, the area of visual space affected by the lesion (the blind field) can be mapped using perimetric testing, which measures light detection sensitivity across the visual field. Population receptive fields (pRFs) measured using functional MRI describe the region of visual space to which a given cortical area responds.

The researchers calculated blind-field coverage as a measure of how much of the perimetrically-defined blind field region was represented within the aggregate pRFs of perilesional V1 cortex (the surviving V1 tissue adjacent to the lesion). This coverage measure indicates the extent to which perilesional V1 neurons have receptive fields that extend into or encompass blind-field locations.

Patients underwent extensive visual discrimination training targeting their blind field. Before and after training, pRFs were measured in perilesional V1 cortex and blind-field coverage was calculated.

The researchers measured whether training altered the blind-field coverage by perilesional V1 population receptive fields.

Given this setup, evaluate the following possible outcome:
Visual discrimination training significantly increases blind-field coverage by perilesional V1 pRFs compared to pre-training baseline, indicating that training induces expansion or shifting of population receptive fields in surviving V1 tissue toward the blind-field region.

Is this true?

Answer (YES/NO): YES